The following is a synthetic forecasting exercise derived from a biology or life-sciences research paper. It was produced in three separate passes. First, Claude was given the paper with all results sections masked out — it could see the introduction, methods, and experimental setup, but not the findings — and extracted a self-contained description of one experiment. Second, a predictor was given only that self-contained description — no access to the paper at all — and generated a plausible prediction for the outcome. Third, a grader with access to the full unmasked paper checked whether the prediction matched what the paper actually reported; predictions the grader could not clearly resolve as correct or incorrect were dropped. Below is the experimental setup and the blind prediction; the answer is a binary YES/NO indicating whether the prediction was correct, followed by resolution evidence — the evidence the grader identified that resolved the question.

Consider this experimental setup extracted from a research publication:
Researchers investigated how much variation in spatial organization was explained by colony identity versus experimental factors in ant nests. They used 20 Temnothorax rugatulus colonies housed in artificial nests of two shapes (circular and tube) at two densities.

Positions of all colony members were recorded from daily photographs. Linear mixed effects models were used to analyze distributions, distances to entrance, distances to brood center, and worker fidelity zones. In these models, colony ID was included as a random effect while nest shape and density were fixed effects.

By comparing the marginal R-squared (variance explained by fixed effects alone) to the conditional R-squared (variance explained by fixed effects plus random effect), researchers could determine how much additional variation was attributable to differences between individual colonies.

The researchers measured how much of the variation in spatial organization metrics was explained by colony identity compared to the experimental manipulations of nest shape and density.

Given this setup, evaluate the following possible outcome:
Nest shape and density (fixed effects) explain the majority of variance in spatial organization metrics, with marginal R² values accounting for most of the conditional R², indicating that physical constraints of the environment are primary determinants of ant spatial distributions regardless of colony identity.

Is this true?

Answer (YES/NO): NO